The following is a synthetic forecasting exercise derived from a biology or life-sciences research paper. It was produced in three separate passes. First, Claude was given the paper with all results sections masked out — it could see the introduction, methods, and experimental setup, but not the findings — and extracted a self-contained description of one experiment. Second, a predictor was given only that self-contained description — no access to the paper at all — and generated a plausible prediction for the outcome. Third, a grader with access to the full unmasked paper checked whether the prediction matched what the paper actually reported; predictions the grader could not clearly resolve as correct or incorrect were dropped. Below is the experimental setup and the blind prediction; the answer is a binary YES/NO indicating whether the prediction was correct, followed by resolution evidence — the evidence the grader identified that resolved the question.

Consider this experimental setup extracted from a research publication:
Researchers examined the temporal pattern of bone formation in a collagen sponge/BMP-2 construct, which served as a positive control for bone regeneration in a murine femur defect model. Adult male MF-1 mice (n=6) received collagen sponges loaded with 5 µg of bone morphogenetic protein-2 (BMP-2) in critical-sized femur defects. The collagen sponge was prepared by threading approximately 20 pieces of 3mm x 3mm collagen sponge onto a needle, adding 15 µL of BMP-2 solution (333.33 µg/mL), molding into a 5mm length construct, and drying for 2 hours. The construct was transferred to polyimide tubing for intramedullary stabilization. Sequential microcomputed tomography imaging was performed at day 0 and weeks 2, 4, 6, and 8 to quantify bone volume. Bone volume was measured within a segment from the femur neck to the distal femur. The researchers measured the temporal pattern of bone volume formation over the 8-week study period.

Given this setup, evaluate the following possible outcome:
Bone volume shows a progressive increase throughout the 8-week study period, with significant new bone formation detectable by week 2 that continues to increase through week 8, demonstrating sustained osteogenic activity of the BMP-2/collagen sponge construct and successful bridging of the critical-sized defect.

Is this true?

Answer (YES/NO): NO